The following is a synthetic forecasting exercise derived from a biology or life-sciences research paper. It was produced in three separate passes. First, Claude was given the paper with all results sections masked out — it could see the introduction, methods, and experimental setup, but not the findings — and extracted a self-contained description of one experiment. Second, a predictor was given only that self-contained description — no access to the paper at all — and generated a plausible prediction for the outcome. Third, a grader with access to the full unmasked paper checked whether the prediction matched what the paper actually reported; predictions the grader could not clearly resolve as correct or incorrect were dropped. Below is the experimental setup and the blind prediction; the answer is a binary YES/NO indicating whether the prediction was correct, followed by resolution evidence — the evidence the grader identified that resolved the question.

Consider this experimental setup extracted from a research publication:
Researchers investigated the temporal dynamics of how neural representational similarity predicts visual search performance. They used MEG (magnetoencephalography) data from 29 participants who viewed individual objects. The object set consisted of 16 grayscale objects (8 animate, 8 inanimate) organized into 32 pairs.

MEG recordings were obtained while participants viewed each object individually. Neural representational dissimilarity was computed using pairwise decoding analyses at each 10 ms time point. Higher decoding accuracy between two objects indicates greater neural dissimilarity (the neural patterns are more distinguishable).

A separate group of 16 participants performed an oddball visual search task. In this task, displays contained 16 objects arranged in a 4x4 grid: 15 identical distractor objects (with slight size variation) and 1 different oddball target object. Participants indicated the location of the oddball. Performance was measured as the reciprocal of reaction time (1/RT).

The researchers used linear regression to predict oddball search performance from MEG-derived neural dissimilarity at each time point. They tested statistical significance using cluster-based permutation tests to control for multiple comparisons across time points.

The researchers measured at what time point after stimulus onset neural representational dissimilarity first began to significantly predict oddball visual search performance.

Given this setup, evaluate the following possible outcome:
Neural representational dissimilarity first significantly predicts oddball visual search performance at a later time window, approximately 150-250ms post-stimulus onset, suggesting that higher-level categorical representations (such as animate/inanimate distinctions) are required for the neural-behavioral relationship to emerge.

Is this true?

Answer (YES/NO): NO